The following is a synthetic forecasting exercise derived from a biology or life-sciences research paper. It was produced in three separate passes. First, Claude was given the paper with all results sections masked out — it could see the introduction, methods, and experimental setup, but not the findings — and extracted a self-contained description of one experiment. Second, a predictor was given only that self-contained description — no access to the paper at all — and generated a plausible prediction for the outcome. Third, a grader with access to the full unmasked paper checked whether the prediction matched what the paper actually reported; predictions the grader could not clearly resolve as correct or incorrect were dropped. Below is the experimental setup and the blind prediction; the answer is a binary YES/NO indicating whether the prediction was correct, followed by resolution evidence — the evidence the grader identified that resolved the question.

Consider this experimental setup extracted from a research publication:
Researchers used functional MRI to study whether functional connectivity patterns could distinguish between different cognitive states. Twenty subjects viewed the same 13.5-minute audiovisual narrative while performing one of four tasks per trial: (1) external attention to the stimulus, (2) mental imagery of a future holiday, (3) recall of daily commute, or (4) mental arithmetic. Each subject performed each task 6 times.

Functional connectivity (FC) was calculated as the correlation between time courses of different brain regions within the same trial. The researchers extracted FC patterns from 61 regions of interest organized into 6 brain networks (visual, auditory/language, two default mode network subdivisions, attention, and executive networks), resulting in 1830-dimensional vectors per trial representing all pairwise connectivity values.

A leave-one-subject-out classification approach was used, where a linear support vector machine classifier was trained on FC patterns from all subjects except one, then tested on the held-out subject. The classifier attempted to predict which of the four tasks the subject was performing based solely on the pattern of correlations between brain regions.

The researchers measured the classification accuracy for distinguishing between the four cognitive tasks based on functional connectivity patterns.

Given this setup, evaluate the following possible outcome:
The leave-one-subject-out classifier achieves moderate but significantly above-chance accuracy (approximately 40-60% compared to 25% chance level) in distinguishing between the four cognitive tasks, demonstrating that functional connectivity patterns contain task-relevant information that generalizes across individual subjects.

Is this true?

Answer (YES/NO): NO